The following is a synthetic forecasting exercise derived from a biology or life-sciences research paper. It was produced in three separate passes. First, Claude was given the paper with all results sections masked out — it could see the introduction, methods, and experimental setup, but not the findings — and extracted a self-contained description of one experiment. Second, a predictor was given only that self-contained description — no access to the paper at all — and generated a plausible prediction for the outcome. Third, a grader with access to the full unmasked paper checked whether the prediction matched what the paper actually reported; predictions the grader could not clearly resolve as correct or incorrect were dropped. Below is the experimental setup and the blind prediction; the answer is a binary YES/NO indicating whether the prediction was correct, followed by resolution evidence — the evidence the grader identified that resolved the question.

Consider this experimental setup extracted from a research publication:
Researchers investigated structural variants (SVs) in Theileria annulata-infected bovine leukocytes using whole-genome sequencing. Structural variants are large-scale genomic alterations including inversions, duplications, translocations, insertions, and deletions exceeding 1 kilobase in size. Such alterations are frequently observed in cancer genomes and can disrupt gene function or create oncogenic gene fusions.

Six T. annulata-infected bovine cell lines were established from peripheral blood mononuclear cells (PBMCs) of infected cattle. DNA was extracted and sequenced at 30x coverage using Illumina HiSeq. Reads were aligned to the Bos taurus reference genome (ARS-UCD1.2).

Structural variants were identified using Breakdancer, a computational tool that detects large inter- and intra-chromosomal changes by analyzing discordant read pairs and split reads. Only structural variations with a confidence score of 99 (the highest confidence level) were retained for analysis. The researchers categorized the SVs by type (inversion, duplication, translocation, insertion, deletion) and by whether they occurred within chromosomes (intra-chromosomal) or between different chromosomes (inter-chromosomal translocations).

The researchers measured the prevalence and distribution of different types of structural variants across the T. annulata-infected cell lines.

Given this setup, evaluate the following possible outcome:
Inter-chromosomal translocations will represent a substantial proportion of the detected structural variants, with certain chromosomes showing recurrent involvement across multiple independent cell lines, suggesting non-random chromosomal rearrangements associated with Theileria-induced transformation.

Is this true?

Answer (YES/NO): NO